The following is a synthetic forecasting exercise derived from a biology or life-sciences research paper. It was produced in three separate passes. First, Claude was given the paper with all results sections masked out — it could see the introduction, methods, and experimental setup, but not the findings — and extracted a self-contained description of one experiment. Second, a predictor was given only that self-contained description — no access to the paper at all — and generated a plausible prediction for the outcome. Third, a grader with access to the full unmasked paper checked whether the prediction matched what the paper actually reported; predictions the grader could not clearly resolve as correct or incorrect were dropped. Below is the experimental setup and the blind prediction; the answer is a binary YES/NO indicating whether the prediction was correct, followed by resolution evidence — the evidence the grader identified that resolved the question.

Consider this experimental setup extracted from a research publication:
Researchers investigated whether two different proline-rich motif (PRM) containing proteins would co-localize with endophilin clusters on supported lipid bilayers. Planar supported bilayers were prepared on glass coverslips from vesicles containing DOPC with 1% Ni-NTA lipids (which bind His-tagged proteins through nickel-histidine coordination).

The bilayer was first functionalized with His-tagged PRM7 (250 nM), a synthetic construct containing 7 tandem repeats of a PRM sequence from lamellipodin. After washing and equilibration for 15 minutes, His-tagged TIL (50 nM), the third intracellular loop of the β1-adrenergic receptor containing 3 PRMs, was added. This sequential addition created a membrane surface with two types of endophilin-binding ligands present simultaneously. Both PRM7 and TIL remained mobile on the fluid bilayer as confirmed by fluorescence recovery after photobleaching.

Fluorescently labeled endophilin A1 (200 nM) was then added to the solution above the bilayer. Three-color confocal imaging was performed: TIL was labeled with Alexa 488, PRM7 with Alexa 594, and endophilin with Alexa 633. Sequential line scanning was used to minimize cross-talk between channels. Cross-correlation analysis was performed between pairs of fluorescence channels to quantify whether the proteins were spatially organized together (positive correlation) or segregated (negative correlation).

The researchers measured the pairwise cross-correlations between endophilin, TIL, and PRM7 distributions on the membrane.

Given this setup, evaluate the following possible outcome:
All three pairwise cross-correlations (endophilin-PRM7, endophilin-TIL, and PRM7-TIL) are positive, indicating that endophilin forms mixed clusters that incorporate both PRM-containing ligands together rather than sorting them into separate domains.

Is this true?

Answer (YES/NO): YES